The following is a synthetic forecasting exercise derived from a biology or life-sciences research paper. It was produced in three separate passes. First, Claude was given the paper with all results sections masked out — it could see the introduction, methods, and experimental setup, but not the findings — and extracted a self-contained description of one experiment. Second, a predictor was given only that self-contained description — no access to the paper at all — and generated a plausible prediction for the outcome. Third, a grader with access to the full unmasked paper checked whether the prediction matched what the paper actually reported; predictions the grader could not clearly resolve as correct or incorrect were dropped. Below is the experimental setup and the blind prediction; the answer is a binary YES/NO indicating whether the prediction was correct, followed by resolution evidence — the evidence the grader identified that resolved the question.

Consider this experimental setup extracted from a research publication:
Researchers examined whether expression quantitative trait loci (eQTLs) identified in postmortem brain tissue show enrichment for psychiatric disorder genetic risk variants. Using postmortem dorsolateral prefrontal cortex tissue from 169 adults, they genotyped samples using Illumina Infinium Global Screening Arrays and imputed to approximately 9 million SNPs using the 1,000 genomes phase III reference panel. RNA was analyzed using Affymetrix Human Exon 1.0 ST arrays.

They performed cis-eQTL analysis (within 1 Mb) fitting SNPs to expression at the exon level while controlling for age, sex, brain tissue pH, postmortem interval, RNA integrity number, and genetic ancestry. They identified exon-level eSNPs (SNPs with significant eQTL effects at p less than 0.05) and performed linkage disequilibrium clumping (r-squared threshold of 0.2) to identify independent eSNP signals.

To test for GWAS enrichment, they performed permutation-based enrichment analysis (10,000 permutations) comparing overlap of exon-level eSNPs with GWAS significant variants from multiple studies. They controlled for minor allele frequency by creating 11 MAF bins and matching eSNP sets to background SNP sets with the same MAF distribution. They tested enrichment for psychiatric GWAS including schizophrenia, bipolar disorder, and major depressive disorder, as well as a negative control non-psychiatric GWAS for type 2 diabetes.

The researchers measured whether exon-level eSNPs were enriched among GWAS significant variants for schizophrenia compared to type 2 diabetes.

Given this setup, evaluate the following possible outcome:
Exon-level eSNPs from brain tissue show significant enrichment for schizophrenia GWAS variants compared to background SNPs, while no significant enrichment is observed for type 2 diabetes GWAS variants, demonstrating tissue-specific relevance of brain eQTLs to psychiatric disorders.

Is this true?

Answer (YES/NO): YES